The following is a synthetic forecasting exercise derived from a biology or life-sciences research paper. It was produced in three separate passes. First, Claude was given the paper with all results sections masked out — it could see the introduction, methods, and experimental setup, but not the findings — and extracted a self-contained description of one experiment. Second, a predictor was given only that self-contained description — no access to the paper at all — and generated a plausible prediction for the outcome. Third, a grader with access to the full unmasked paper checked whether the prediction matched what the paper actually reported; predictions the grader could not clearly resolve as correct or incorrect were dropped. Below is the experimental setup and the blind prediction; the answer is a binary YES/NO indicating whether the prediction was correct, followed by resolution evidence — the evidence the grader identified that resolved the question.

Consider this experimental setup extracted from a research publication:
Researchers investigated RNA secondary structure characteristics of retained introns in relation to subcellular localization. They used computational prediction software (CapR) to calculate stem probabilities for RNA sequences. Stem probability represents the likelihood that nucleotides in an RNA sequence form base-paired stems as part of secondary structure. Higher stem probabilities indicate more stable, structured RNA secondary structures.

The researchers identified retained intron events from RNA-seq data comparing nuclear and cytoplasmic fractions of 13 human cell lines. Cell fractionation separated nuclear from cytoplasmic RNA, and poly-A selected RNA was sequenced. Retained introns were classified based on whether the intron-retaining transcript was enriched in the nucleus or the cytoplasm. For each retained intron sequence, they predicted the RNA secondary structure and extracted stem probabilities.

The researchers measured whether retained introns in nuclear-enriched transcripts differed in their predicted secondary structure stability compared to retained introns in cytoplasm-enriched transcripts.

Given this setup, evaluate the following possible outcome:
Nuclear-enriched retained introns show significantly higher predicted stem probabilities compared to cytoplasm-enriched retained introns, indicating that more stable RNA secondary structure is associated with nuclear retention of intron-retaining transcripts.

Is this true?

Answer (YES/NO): YES